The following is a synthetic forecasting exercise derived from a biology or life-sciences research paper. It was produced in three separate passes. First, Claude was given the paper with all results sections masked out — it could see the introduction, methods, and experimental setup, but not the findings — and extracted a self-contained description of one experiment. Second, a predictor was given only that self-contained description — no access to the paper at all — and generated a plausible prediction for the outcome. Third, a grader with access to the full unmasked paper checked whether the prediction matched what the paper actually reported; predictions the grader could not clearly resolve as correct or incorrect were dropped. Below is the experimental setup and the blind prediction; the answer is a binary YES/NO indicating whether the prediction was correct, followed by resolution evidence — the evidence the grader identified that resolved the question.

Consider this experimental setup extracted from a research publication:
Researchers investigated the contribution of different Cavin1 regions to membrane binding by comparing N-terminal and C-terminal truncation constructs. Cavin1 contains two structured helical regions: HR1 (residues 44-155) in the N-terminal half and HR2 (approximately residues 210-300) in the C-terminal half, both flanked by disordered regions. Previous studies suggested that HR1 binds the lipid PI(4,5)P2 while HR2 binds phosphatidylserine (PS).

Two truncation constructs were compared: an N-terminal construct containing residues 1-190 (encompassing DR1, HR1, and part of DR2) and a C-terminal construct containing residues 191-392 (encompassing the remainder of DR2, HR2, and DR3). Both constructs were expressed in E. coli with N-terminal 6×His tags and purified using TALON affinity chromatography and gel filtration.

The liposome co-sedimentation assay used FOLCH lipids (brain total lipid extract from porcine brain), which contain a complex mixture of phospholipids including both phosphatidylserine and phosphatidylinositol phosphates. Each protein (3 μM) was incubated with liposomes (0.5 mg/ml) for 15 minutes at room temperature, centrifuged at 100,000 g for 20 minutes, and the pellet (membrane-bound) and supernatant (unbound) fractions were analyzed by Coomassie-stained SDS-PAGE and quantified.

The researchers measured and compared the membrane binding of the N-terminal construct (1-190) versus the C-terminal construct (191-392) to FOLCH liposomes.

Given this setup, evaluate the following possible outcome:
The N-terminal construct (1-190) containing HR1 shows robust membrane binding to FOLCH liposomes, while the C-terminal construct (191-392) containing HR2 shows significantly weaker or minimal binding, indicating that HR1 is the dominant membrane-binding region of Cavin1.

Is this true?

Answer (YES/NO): YES